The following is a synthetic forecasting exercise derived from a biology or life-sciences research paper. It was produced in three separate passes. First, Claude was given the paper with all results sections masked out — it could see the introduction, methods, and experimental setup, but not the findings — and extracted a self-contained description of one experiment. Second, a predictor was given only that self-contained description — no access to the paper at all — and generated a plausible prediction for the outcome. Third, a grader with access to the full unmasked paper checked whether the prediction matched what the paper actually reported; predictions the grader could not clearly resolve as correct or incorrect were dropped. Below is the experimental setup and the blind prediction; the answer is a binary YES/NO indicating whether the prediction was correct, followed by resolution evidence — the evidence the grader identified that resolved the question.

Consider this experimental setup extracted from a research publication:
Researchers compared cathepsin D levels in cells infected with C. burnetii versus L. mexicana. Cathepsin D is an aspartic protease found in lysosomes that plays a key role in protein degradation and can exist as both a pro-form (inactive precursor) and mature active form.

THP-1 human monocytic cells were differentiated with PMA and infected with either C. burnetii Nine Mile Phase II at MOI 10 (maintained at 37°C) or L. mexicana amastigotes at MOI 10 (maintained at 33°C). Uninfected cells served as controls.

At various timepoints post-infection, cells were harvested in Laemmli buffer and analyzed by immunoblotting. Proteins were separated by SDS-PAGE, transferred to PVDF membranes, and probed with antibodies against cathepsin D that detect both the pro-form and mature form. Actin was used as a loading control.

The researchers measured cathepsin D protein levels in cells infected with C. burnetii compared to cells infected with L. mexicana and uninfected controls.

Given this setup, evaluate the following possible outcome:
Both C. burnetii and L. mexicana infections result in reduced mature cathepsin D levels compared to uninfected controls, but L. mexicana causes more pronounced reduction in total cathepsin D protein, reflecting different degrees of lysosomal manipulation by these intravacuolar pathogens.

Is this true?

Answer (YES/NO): NO